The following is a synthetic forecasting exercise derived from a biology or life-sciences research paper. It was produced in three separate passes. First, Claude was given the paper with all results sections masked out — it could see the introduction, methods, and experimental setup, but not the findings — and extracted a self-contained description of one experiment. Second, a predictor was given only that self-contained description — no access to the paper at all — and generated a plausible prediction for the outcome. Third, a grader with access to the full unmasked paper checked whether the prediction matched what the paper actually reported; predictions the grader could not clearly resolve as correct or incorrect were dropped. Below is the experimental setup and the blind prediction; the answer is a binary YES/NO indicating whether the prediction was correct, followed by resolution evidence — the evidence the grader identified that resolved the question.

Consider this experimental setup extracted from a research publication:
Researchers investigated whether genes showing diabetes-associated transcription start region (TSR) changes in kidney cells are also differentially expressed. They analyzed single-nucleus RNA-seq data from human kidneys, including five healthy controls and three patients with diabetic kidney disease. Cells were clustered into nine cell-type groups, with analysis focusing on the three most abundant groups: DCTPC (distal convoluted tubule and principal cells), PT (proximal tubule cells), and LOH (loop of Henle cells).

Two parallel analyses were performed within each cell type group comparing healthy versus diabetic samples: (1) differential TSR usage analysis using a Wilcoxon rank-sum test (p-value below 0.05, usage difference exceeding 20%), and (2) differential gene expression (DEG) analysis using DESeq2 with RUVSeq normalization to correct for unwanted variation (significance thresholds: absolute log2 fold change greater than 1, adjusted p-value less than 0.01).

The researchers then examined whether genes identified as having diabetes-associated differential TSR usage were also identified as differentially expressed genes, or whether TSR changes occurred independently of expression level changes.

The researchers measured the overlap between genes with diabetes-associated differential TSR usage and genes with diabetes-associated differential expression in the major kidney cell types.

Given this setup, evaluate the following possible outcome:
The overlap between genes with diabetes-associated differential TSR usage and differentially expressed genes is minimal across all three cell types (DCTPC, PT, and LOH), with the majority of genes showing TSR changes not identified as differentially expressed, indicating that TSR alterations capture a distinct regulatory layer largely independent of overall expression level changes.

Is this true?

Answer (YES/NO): YES